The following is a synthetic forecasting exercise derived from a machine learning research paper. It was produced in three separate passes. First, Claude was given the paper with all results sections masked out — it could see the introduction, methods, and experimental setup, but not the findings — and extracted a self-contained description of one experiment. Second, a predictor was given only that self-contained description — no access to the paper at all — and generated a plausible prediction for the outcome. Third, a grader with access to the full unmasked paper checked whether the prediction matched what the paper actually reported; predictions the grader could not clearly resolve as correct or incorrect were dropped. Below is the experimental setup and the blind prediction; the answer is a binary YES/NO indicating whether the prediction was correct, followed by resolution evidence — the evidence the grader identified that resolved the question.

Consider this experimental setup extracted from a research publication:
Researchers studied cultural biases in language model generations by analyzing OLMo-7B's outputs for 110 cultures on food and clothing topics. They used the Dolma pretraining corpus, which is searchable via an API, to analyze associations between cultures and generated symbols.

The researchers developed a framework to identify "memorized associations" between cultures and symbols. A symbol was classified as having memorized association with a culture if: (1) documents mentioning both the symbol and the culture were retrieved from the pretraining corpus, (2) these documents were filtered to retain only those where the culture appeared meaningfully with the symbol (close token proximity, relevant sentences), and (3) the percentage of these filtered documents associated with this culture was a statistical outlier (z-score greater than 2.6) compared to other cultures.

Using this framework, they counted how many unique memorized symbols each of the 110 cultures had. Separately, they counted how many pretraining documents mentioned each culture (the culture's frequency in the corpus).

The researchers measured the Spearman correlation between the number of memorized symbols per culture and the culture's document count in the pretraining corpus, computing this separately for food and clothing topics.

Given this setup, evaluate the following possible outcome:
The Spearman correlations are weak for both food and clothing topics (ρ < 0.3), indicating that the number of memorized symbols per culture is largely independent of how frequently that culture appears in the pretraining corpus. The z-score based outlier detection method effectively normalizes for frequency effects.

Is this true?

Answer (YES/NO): NO